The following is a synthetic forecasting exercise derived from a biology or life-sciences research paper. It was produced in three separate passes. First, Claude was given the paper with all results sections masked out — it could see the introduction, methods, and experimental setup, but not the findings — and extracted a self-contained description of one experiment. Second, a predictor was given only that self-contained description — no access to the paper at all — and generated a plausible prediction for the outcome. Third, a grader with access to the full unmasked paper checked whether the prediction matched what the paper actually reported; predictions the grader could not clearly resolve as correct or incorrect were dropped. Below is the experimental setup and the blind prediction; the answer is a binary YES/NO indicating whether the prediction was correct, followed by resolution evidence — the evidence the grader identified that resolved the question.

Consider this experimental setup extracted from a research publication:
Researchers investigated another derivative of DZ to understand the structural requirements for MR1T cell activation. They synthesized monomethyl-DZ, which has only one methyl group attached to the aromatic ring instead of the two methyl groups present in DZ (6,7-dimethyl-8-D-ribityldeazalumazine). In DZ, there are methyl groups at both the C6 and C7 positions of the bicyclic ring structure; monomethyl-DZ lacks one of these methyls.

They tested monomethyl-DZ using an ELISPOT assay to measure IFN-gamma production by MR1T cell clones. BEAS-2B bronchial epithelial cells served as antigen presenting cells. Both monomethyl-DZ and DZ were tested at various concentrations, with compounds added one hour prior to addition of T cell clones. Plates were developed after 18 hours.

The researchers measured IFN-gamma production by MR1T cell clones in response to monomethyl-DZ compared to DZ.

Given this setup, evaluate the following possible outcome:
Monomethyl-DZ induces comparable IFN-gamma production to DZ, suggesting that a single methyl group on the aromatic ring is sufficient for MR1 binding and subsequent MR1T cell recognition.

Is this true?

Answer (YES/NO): YES